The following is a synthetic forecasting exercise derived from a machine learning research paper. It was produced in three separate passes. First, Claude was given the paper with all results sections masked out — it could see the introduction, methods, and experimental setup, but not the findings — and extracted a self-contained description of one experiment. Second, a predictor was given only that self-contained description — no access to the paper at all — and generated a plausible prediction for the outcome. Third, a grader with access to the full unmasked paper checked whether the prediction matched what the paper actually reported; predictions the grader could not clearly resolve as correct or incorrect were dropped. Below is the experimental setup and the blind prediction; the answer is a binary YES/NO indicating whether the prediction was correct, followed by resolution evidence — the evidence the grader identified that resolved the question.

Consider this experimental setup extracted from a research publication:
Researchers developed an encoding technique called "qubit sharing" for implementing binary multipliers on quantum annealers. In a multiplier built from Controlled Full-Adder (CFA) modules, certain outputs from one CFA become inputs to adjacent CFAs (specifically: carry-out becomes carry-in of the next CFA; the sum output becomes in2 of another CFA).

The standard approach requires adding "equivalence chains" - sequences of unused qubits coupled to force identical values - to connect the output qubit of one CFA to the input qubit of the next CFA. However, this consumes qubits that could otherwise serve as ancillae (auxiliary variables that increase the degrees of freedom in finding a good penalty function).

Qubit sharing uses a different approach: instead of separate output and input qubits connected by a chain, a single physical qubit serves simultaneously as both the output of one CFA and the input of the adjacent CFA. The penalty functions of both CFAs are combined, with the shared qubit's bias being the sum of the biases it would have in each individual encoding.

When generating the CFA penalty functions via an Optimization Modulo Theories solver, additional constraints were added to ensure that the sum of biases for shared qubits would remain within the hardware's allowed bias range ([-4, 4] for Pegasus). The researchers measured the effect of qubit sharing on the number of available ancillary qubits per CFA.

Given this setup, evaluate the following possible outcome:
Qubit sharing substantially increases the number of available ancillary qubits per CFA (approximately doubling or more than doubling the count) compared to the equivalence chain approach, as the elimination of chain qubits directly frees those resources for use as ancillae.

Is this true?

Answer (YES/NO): YES